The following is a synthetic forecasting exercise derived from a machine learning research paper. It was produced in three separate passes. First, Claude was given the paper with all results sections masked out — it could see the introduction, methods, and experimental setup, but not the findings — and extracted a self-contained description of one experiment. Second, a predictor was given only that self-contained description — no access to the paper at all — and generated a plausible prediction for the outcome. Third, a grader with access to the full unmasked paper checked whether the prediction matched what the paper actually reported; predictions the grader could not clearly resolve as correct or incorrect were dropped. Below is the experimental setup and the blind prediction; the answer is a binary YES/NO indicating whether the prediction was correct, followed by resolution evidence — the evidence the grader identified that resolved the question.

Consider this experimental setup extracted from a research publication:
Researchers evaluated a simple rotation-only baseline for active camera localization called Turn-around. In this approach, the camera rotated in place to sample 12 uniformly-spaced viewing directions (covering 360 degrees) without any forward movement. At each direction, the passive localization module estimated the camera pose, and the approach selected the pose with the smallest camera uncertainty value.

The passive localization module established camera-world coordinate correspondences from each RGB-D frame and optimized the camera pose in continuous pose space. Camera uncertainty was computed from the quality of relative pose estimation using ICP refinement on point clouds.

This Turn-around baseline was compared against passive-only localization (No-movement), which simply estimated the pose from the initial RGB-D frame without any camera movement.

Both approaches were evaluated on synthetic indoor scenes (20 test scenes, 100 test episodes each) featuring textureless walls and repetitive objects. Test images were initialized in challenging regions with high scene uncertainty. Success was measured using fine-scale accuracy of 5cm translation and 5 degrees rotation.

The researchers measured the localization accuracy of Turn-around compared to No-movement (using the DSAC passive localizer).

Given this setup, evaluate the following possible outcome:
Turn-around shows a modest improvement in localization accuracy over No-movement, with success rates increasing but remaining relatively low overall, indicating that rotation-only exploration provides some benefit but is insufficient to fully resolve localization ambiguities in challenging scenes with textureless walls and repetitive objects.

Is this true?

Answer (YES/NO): YES